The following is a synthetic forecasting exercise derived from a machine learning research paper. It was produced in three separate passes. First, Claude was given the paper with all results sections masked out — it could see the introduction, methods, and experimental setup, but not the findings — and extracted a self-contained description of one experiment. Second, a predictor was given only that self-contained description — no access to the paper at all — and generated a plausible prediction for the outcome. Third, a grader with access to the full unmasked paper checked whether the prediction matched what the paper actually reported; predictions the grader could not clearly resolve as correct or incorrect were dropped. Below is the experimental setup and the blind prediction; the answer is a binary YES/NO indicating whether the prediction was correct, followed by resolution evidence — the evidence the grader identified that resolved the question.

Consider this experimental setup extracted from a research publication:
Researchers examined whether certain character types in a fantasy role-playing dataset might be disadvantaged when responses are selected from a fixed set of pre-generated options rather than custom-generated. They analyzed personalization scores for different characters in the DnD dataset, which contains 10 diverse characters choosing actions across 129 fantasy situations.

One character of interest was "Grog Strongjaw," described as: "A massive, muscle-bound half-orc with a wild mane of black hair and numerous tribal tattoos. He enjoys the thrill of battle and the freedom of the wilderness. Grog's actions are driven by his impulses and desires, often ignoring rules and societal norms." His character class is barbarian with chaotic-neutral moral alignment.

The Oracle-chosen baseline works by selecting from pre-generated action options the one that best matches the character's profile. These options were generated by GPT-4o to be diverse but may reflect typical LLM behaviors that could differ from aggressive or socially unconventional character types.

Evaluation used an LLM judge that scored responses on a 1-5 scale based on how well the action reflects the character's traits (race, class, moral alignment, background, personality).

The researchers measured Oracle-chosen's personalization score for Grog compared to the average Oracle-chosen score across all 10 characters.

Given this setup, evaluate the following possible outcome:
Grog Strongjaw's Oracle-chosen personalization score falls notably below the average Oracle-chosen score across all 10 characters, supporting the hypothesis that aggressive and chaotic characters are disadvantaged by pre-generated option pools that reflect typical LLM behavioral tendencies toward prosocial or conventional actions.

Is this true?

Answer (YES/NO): YES